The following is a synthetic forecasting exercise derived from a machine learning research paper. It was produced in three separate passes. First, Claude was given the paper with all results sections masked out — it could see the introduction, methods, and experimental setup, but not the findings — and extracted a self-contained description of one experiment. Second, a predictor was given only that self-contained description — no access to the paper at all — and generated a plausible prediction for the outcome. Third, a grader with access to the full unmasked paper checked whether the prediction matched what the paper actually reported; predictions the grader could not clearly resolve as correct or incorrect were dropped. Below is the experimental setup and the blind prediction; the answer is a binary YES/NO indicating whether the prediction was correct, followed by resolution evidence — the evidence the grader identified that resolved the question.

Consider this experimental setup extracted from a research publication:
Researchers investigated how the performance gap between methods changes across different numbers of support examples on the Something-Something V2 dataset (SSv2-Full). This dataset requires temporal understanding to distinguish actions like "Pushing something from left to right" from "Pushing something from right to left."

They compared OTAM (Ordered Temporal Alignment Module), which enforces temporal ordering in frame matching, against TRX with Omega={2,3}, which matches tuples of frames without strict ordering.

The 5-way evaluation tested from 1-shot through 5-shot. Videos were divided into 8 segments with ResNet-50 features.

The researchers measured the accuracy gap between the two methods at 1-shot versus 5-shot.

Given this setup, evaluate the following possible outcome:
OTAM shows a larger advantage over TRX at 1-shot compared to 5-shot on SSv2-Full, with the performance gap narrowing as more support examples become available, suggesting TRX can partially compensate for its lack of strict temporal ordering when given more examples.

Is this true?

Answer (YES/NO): NO